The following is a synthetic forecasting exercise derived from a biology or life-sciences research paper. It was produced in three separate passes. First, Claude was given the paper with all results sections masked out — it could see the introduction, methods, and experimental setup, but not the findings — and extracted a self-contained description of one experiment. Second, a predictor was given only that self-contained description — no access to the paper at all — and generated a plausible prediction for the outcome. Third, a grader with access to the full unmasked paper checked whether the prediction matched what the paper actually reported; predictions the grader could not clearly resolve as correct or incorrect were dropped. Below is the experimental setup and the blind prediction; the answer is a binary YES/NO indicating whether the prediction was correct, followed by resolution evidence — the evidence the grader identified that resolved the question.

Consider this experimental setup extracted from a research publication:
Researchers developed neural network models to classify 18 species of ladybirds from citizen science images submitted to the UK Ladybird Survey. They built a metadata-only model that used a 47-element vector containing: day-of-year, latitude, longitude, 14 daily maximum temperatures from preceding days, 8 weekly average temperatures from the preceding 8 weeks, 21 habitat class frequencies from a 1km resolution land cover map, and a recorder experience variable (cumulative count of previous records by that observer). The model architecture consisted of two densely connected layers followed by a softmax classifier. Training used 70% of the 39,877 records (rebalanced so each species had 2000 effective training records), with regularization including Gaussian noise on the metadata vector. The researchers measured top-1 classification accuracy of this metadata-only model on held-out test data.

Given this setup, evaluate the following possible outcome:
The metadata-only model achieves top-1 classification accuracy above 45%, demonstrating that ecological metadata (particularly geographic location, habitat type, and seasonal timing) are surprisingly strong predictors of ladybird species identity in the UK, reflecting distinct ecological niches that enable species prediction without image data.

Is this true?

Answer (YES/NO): NO